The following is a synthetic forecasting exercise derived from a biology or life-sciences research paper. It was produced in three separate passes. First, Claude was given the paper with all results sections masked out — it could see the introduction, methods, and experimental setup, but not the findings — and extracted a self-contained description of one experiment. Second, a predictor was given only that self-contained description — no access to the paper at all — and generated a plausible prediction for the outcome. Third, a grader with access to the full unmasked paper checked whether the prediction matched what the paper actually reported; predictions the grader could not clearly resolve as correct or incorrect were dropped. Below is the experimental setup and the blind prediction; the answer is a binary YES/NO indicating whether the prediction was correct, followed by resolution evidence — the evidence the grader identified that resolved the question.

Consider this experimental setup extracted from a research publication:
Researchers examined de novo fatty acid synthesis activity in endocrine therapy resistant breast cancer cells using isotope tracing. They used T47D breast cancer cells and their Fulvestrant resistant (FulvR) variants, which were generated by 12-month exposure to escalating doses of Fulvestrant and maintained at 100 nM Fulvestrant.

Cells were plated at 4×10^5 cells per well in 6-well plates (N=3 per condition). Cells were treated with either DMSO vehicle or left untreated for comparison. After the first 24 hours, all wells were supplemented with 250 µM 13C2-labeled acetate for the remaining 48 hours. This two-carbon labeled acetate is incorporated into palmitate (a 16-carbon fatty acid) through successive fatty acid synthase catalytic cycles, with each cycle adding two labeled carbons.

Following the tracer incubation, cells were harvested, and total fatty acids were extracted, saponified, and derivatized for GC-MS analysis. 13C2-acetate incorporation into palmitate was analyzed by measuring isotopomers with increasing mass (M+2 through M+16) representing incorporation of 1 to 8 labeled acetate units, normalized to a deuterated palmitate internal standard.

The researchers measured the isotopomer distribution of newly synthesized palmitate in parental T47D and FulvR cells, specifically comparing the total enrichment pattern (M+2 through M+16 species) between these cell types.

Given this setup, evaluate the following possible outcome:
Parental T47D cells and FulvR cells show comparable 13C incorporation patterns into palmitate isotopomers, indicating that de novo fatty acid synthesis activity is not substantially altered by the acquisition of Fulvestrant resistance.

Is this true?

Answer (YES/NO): NO